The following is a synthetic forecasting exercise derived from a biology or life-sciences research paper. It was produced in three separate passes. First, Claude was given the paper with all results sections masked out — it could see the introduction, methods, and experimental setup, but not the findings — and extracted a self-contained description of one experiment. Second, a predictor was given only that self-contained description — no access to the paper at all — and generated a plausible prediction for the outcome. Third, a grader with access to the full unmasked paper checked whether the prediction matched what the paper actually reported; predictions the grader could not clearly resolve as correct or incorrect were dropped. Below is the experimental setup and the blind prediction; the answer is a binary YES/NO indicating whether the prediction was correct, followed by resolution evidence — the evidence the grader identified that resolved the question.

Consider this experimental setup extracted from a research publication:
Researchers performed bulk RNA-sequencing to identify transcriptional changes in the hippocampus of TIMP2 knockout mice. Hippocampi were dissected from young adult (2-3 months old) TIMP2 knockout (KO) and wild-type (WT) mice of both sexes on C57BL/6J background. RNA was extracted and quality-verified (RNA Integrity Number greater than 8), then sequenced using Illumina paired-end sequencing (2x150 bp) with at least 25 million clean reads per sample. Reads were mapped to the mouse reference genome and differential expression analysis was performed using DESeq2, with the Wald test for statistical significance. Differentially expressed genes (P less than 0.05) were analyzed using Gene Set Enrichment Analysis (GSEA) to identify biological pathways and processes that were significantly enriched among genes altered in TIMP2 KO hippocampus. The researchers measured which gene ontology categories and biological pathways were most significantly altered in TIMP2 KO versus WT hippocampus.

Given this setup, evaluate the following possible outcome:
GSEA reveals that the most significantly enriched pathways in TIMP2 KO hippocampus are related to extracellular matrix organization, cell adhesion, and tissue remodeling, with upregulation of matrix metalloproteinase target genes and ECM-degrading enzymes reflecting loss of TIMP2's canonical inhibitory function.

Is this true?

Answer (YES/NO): NO